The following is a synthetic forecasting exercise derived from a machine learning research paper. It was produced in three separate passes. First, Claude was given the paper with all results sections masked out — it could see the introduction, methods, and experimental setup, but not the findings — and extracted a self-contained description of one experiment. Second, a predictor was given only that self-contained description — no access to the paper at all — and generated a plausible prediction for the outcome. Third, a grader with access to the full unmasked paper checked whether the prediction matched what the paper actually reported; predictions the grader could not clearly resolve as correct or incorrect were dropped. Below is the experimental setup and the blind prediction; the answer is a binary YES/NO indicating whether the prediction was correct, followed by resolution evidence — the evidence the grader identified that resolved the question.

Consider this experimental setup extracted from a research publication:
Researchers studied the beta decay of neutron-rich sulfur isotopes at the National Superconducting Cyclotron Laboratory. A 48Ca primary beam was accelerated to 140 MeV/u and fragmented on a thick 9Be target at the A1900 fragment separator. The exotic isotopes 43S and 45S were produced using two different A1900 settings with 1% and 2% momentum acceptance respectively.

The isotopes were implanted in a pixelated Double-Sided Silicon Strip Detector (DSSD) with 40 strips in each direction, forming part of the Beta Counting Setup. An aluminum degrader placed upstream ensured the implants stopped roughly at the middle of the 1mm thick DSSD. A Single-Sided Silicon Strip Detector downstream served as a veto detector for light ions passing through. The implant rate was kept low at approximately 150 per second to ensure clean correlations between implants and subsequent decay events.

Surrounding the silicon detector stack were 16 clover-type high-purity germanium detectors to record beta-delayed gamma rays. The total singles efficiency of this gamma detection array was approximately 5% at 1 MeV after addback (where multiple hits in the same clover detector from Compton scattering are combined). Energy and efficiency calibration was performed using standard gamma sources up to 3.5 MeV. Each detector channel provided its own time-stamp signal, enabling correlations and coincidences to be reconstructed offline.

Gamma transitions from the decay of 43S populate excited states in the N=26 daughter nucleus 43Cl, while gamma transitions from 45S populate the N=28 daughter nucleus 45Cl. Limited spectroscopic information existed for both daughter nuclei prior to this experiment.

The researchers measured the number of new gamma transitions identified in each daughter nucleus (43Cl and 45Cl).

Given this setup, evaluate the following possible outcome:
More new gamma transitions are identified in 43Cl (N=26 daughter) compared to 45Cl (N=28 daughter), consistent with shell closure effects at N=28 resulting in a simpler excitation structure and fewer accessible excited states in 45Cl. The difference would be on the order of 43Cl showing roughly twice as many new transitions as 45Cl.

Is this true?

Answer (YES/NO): YES